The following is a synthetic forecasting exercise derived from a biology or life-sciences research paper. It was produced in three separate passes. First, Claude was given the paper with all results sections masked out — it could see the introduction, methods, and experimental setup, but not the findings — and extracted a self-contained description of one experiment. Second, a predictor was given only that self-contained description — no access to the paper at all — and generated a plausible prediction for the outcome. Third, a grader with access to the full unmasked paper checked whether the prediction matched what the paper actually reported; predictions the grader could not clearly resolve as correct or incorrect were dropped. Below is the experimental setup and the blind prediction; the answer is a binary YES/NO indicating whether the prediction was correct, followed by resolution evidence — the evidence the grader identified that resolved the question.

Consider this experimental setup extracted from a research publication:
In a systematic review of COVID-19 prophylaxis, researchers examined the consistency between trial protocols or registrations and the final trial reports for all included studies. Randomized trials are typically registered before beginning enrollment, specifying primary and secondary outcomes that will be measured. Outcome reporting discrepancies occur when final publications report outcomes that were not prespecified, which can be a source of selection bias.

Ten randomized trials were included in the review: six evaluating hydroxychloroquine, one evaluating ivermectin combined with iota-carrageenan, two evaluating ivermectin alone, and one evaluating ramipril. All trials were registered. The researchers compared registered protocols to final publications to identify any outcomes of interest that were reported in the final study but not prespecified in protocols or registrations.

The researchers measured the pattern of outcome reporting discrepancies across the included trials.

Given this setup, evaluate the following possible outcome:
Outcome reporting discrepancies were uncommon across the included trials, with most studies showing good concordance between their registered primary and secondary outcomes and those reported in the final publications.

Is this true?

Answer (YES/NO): NO